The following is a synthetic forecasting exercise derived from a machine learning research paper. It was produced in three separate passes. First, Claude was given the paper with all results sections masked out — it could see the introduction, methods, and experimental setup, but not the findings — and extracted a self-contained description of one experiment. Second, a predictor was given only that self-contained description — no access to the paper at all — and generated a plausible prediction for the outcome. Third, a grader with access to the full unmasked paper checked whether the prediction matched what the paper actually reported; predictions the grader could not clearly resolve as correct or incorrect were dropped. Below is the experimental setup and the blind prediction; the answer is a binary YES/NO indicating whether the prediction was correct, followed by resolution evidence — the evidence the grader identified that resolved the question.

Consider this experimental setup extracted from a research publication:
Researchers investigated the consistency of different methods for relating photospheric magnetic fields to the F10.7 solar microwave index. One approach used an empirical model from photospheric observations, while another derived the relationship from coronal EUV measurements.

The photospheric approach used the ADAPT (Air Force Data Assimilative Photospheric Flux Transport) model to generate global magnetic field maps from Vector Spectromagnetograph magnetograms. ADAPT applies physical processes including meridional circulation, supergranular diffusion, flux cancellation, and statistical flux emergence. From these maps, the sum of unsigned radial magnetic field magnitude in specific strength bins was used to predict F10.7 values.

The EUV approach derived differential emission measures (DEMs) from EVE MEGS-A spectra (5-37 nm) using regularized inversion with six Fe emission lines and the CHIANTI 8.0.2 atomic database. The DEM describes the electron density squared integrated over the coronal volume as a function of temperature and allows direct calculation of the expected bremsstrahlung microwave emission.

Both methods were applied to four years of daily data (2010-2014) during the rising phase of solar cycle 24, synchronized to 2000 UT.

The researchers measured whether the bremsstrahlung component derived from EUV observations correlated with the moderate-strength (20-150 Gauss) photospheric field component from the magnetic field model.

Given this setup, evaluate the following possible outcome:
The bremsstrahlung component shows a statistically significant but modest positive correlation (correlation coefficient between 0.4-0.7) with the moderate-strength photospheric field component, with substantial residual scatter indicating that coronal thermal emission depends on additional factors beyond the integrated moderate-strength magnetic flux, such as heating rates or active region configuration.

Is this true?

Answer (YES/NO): NO